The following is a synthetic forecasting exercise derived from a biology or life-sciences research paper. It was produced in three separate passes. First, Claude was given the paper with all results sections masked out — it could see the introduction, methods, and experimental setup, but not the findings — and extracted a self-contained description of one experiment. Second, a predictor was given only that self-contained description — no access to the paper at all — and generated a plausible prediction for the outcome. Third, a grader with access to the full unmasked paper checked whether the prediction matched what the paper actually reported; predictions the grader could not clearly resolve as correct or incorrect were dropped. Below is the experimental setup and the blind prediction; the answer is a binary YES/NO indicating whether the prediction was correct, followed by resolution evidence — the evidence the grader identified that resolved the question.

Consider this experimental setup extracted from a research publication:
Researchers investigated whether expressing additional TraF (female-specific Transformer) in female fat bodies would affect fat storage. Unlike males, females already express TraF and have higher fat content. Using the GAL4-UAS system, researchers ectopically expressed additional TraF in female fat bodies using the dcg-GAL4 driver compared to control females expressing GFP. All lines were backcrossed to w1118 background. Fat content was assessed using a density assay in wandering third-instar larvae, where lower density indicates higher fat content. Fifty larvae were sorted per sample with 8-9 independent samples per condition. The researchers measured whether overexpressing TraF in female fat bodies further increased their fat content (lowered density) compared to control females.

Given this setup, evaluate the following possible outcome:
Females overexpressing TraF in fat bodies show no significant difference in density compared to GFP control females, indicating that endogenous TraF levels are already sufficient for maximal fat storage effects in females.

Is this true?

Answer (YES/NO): NO